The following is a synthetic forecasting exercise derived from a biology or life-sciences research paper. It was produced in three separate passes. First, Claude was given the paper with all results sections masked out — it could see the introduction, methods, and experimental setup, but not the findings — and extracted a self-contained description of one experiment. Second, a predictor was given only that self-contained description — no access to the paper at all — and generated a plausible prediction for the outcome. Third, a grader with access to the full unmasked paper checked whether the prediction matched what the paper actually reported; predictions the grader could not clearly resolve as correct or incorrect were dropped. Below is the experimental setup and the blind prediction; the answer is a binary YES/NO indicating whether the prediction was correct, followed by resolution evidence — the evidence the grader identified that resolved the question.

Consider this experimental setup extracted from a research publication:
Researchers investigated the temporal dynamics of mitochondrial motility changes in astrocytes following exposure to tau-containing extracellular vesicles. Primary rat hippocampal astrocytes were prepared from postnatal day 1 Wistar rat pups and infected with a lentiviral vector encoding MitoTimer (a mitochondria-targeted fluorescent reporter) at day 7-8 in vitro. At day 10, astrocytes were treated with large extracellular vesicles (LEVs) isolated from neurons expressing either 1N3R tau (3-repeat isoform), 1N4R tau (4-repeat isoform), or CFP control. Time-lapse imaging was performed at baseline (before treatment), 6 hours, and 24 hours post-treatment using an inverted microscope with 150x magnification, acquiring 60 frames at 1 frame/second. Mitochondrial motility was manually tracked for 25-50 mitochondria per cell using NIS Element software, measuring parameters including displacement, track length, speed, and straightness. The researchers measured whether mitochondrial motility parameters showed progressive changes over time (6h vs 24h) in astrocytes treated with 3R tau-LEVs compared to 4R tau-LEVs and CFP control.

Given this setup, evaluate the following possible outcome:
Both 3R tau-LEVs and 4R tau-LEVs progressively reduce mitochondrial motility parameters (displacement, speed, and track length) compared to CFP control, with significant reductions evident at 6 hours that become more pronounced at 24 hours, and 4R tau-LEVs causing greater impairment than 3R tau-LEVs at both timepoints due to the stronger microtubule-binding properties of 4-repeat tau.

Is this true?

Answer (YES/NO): NO